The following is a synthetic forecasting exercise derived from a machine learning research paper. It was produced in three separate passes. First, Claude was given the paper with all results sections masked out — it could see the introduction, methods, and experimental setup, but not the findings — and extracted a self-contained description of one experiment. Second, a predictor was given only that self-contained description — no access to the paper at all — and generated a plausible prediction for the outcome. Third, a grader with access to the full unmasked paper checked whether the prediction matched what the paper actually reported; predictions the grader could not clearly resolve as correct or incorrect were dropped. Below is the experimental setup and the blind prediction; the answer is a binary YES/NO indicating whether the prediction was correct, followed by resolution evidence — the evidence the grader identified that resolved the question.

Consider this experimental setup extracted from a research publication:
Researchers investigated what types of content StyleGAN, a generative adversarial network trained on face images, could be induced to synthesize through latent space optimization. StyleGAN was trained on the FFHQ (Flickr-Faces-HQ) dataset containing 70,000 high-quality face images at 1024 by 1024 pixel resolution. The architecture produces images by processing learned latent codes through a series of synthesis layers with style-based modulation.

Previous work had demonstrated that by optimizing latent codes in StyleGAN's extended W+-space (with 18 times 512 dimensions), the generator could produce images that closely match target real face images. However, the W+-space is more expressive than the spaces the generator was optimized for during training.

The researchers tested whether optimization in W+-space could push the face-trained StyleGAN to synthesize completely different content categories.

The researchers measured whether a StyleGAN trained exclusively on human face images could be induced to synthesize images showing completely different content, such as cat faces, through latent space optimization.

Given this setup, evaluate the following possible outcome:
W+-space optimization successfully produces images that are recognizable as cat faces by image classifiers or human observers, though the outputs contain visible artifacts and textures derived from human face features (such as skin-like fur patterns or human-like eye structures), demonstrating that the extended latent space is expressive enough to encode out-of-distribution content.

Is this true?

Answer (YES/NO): NO